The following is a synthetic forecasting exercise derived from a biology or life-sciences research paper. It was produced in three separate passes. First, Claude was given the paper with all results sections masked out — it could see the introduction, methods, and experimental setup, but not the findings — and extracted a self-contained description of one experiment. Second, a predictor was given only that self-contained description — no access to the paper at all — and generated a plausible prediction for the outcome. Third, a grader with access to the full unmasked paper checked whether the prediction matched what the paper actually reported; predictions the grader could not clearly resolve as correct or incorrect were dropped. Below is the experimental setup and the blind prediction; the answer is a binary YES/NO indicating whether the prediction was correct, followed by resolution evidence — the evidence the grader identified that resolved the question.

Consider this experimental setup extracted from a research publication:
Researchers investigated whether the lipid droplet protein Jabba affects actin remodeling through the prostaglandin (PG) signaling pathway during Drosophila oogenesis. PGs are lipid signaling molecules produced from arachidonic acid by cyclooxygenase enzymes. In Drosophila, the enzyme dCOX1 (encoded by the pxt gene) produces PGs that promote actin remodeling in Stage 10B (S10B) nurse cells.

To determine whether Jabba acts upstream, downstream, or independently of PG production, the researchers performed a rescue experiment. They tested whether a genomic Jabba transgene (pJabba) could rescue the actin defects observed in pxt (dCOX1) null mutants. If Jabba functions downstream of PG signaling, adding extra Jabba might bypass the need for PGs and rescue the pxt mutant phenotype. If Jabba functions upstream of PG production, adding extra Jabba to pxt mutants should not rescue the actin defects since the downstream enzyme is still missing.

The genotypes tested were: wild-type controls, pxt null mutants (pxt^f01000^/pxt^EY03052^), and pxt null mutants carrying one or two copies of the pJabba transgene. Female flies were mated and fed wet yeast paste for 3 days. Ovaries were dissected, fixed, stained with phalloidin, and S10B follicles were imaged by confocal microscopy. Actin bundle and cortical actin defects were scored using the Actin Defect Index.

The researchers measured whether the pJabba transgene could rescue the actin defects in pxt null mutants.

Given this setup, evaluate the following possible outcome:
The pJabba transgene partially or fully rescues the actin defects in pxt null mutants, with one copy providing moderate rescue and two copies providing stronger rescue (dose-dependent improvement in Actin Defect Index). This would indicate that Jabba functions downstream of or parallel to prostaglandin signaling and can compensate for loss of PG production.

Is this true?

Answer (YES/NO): NO